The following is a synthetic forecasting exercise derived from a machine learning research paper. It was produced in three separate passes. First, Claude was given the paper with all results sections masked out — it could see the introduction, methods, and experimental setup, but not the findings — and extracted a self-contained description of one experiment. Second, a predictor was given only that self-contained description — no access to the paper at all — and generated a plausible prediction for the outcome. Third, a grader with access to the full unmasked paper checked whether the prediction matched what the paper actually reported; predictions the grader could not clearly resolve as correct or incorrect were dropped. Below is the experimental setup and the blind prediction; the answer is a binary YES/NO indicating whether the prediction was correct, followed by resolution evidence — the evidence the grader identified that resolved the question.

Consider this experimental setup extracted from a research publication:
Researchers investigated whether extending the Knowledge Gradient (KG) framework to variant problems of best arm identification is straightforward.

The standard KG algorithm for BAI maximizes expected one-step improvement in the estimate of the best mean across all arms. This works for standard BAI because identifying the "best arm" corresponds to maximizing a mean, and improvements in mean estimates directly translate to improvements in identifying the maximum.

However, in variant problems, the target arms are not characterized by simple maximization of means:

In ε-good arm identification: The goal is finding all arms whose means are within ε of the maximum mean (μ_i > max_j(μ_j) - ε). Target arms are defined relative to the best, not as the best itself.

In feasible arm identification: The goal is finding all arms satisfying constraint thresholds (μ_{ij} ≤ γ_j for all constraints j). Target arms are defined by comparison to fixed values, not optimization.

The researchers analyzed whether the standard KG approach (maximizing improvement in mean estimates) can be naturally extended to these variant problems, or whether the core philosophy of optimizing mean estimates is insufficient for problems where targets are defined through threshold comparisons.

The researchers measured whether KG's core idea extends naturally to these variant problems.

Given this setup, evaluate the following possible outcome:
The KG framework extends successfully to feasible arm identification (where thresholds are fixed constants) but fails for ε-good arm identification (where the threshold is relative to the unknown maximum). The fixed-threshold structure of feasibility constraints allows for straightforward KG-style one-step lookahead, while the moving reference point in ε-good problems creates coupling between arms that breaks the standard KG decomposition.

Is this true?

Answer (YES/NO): NO